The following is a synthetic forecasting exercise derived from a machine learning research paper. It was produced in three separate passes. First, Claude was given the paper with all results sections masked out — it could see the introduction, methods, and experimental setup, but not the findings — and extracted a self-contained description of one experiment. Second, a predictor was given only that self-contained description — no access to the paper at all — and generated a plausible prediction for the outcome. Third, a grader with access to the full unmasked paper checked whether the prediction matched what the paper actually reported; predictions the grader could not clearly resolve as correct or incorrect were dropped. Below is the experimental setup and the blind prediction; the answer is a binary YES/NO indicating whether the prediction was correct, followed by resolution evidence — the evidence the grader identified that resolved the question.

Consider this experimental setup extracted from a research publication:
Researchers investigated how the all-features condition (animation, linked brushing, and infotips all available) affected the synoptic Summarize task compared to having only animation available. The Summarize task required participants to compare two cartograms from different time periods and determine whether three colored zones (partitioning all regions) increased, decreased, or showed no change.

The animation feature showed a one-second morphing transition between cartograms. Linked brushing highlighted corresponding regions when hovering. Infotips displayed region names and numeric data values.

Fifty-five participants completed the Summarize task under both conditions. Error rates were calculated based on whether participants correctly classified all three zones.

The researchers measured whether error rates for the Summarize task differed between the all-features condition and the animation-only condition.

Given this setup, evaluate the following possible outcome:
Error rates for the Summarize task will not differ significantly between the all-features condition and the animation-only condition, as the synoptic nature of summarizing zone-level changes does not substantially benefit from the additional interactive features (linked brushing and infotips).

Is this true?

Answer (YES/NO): YES